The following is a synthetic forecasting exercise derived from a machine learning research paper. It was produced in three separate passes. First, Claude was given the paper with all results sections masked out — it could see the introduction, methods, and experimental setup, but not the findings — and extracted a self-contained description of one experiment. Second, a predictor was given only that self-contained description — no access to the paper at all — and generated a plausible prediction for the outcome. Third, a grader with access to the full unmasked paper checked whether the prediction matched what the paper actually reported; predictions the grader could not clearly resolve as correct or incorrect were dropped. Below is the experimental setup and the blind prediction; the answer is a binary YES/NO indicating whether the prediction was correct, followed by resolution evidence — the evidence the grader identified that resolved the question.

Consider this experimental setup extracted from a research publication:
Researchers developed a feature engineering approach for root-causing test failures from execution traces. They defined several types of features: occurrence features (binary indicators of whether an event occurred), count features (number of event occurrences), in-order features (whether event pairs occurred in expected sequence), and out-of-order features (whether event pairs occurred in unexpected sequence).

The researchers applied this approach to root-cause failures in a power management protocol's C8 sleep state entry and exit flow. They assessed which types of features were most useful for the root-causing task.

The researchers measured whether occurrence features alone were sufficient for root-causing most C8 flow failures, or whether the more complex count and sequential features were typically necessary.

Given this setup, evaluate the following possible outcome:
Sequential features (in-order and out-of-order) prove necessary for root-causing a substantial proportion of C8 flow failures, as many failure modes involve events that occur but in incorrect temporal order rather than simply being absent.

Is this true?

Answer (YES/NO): NO